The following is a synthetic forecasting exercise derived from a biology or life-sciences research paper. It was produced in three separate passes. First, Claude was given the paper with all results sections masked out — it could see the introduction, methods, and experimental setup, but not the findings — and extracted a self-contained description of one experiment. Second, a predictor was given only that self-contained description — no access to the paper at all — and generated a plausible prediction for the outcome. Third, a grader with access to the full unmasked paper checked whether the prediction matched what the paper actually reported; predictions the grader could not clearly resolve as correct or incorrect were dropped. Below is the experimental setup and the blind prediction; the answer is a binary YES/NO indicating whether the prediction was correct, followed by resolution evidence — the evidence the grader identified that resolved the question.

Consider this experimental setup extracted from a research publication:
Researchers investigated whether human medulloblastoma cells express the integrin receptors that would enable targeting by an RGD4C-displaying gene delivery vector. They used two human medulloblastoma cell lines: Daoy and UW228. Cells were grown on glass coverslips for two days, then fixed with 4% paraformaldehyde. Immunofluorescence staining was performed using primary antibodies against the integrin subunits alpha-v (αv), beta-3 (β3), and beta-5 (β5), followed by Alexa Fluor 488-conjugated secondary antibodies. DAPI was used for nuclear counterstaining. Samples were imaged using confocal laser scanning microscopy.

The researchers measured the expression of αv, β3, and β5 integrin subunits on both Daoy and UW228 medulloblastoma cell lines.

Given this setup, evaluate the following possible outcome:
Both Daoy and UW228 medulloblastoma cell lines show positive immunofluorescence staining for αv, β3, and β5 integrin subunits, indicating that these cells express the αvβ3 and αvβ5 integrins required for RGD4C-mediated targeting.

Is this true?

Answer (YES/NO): YES